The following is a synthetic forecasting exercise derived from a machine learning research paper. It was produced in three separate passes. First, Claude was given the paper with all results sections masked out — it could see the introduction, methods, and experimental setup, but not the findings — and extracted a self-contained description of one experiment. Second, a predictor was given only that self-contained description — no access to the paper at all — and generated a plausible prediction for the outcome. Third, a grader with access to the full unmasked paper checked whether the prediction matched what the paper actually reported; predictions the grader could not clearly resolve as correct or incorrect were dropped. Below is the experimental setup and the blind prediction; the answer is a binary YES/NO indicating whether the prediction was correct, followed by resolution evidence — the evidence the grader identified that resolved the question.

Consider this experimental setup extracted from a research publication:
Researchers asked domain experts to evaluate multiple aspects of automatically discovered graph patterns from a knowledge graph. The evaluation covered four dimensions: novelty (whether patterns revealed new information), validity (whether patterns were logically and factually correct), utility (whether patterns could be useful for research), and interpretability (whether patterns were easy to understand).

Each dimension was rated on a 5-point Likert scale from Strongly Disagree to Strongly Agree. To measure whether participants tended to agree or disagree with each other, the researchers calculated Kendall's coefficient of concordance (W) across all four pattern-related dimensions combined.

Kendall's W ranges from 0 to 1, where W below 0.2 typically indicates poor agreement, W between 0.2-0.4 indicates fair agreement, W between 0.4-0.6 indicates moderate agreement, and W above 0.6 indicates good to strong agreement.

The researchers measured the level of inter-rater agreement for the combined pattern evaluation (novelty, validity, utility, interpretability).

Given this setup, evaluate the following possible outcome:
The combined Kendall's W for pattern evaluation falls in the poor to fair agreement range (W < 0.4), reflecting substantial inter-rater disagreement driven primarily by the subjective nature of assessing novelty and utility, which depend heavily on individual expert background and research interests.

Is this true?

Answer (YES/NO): YES